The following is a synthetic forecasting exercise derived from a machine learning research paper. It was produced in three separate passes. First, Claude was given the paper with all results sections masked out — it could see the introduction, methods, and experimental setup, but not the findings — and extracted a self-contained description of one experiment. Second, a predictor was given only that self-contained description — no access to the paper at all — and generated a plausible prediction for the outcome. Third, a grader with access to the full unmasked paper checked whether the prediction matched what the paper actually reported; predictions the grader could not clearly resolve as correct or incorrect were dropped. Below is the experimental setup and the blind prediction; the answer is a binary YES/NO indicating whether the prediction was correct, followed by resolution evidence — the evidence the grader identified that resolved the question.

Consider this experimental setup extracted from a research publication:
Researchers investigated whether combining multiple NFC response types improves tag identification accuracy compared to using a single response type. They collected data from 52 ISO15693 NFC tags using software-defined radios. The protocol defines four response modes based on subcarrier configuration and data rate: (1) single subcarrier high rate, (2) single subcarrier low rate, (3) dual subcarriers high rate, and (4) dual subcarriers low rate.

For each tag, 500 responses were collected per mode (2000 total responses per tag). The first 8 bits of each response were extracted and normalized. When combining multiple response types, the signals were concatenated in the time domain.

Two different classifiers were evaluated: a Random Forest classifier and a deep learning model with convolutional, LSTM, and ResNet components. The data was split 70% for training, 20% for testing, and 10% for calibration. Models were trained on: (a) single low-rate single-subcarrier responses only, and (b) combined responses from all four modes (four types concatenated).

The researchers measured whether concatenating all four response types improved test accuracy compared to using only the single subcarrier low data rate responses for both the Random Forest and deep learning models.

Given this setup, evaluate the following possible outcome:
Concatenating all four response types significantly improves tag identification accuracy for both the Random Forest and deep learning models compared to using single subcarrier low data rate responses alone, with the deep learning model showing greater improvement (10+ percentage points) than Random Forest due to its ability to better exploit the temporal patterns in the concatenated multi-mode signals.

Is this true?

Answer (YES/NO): NO